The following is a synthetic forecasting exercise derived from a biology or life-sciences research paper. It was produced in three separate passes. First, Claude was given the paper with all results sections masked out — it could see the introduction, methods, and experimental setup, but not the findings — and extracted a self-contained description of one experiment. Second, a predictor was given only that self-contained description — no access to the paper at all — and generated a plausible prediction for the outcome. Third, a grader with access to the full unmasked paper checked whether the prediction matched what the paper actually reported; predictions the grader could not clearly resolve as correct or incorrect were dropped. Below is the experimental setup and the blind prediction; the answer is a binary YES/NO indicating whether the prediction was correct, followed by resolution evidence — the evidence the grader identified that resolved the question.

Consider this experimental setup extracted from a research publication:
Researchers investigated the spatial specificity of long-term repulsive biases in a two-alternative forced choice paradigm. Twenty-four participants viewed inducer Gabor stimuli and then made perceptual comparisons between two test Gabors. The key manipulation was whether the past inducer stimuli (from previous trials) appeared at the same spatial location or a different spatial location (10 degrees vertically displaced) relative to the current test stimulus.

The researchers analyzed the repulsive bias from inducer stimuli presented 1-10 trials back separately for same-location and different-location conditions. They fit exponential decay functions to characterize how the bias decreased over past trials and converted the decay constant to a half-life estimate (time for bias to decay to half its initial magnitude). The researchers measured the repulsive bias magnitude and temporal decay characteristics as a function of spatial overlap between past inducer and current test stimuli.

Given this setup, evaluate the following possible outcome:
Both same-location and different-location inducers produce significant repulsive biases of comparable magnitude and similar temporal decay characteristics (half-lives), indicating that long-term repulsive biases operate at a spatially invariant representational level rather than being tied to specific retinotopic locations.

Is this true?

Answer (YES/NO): NO